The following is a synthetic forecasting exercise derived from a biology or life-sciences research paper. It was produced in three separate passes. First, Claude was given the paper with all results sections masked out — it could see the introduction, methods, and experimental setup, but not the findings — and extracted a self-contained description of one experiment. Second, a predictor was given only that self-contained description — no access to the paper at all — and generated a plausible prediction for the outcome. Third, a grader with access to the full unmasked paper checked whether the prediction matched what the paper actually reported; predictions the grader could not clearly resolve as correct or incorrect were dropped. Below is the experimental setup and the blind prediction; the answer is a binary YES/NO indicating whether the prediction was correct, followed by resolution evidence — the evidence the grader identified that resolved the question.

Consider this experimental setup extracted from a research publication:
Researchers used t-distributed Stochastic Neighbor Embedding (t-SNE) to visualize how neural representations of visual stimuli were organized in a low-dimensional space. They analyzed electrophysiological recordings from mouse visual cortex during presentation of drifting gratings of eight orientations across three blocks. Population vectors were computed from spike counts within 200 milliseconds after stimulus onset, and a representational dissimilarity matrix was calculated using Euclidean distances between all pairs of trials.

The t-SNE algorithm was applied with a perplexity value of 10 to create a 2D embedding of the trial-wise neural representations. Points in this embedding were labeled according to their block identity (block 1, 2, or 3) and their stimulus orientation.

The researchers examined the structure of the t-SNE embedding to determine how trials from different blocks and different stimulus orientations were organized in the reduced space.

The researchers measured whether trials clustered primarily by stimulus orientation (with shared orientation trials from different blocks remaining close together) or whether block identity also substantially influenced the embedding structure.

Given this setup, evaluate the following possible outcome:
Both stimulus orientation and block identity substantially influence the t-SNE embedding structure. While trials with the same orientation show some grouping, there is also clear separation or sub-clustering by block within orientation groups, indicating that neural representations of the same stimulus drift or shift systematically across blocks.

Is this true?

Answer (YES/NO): YES